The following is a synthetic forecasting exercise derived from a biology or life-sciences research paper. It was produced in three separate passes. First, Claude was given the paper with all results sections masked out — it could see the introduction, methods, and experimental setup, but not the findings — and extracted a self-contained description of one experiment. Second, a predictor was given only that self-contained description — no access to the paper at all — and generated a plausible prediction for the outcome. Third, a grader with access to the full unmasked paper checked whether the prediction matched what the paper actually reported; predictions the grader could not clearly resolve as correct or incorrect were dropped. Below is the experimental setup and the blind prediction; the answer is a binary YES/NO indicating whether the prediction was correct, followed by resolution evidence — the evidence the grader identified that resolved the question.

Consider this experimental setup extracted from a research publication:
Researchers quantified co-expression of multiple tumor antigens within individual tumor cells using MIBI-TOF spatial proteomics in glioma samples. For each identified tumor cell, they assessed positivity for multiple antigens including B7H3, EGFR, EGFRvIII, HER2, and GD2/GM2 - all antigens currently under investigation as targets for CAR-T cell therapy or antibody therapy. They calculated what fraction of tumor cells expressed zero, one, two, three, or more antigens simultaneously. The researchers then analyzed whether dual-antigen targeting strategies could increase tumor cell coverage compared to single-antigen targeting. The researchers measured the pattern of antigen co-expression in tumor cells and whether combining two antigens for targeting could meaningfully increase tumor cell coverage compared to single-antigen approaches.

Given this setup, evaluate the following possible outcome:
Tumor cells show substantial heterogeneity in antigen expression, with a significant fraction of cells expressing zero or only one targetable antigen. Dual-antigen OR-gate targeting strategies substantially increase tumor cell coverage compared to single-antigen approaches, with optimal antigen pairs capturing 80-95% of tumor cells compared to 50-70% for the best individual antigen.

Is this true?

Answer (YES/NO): YES